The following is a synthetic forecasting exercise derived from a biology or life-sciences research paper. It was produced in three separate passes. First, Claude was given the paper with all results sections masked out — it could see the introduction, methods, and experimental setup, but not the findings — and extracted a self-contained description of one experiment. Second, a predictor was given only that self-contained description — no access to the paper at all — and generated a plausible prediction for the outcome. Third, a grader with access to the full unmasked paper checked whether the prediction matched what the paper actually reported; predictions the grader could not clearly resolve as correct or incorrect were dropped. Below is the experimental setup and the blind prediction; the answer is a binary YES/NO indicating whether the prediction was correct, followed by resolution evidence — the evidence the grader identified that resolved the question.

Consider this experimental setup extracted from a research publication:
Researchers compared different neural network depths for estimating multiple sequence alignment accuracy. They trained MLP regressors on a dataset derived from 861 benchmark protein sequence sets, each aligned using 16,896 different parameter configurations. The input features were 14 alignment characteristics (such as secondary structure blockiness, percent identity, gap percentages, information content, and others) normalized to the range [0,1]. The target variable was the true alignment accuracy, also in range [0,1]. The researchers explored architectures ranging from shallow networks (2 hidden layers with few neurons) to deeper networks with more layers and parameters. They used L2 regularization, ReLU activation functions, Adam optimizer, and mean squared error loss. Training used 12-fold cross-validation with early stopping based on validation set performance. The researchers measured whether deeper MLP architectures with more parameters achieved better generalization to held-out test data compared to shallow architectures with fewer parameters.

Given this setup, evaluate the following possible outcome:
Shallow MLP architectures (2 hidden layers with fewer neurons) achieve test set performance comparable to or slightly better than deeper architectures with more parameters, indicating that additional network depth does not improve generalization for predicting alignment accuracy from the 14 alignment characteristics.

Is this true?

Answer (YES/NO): YES